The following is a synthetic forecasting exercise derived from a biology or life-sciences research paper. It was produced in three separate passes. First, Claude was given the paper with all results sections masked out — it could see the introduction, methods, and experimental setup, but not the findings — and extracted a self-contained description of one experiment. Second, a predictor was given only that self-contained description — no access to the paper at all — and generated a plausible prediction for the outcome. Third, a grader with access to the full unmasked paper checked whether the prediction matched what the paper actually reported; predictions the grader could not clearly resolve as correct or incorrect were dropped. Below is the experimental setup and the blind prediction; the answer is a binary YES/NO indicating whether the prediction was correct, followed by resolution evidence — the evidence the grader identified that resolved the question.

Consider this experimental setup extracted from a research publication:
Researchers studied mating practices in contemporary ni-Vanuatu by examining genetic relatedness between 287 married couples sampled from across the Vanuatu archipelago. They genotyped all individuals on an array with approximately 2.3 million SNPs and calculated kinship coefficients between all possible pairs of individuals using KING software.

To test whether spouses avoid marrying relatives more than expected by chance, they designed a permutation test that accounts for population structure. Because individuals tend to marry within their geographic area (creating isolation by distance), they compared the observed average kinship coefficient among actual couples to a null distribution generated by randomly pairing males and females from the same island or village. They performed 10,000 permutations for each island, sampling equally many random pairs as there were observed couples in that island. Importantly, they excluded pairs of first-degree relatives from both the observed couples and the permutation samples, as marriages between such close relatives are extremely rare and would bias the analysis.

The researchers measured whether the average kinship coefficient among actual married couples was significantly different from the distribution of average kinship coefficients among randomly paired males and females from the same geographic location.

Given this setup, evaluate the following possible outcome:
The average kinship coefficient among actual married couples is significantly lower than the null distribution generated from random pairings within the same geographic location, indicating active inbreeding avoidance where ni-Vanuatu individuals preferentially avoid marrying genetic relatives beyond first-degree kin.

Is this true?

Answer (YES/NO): NO